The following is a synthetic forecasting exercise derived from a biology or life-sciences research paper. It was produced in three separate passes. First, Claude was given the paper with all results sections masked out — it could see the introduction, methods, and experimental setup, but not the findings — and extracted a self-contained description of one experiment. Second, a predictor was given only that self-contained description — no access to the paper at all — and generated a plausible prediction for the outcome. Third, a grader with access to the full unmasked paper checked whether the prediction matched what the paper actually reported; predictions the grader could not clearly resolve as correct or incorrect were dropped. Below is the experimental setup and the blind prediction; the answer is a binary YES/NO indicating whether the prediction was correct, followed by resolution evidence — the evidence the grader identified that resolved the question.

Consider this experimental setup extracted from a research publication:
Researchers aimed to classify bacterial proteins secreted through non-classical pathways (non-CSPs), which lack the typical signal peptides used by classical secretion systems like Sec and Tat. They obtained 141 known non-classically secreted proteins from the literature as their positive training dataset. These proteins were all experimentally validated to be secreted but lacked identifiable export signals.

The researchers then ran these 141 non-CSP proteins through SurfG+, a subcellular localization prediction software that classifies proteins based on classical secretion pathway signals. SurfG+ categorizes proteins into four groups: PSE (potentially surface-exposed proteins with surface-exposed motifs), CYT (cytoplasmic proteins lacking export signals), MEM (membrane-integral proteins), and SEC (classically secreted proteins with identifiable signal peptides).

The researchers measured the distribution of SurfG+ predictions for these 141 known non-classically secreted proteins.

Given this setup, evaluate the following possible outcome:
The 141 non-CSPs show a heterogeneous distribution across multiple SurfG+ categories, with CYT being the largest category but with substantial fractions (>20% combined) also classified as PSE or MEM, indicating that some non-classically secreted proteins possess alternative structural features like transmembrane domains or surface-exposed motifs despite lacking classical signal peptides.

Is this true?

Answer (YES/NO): NO